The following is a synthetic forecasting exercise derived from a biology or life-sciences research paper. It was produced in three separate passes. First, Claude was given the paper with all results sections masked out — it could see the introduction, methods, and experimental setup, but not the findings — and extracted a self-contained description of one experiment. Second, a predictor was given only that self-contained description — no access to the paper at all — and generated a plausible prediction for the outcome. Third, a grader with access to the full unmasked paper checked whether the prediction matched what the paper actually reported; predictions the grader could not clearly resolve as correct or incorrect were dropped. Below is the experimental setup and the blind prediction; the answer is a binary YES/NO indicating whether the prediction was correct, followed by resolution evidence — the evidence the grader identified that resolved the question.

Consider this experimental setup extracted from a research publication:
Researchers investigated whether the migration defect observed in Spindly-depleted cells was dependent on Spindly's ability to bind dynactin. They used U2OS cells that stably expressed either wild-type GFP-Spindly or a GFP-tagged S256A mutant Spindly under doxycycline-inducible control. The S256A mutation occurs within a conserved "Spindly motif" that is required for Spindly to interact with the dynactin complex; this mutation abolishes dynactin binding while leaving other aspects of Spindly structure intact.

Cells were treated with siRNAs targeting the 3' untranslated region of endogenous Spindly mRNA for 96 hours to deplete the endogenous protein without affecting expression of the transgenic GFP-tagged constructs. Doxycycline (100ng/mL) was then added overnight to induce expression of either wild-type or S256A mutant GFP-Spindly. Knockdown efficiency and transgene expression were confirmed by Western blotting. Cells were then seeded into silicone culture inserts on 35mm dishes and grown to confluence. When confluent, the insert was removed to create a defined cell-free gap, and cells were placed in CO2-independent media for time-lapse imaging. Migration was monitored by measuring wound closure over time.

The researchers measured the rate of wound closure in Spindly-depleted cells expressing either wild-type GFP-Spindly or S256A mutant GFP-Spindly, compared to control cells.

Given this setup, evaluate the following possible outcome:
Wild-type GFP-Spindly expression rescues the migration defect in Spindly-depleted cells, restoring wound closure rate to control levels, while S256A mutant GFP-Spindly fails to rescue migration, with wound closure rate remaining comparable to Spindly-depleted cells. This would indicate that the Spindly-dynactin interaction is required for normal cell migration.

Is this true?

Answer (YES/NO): YES